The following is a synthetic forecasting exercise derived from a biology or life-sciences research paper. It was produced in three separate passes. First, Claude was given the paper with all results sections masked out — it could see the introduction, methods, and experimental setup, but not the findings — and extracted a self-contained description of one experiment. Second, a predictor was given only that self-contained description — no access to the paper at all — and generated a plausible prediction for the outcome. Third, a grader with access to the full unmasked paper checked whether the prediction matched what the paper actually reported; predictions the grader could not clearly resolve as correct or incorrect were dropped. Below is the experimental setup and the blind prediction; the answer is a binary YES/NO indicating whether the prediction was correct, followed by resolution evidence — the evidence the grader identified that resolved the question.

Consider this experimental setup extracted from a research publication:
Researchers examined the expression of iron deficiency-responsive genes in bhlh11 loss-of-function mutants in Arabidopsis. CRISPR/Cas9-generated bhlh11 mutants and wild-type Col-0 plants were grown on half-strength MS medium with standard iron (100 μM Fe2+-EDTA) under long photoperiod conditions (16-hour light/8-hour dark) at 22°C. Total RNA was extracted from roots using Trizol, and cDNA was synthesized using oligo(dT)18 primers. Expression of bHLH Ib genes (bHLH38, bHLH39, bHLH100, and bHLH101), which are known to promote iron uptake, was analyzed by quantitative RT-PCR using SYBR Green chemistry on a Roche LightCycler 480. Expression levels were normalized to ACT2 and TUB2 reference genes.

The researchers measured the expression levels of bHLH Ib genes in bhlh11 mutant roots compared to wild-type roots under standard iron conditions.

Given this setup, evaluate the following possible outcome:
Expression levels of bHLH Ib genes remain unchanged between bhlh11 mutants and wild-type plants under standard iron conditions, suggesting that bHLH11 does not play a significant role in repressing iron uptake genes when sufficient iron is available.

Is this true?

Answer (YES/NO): NO